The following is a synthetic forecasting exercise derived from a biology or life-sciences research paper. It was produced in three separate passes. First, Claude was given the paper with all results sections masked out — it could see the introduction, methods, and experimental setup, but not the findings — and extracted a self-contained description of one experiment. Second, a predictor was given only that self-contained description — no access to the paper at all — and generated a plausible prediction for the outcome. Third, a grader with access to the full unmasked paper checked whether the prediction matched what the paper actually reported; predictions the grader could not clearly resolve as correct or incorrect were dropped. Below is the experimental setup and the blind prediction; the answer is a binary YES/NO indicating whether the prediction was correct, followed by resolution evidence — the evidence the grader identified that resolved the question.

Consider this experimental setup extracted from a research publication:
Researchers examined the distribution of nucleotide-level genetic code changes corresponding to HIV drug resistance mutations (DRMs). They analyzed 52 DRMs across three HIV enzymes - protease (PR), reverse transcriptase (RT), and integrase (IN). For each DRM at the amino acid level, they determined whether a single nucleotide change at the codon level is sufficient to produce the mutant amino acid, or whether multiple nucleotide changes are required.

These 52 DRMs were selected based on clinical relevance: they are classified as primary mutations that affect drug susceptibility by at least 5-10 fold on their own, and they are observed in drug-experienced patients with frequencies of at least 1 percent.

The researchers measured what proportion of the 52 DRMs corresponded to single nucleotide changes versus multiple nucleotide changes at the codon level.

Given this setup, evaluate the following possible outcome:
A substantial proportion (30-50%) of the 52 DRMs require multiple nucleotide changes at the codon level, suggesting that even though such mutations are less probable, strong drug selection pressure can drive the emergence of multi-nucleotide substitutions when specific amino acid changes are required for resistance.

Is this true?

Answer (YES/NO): NO